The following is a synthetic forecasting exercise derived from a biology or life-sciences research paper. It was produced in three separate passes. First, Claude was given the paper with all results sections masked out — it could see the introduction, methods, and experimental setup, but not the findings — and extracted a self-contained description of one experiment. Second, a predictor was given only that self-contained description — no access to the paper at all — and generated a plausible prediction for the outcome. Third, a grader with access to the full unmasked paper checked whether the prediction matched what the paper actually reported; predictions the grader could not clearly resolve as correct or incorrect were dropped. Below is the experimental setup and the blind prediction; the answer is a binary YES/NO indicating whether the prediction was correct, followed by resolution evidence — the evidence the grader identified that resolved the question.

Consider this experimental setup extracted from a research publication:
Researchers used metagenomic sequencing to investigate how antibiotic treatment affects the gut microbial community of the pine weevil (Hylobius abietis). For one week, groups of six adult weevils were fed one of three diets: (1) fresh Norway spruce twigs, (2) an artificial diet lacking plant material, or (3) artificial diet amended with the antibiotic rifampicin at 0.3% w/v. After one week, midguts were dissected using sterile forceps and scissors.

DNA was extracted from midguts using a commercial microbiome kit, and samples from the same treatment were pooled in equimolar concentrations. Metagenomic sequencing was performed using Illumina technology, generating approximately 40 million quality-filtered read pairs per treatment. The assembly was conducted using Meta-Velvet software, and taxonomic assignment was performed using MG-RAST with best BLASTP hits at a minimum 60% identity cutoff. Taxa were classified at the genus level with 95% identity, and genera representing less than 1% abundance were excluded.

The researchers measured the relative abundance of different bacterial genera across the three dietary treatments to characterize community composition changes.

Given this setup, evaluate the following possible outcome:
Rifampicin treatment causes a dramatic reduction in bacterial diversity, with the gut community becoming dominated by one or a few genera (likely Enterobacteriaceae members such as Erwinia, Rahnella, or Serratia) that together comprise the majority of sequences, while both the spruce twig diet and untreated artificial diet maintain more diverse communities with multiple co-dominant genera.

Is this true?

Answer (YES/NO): NO